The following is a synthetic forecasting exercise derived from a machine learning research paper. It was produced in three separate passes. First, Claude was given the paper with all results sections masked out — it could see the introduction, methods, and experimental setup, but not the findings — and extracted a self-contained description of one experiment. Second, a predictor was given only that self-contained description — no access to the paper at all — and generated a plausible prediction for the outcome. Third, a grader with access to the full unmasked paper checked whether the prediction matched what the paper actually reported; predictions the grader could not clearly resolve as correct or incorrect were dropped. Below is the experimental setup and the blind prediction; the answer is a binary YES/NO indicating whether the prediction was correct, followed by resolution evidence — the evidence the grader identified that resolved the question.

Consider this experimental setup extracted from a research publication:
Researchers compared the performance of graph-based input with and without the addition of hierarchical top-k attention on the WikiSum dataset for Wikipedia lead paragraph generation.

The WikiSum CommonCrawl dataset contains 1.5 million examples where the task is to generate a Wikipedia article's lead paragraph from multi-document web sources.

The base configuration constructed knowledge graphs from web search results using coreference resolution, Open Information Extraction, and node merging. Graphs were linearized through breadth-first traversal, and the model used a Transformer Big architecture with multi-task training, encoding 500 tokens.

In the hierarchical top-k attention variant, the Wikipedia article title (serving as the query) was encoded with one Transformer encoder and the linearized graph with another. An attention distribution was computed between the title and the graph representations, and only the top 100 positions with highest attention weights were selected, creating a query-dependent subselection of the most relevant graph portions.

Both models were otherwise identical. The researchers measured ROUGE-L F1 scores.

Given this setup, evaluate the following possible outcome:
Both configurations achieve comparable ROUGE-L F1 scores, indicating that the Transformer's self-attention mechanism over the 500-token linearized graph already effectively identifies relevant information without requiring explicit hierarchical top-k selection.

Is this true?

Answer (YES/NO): NO